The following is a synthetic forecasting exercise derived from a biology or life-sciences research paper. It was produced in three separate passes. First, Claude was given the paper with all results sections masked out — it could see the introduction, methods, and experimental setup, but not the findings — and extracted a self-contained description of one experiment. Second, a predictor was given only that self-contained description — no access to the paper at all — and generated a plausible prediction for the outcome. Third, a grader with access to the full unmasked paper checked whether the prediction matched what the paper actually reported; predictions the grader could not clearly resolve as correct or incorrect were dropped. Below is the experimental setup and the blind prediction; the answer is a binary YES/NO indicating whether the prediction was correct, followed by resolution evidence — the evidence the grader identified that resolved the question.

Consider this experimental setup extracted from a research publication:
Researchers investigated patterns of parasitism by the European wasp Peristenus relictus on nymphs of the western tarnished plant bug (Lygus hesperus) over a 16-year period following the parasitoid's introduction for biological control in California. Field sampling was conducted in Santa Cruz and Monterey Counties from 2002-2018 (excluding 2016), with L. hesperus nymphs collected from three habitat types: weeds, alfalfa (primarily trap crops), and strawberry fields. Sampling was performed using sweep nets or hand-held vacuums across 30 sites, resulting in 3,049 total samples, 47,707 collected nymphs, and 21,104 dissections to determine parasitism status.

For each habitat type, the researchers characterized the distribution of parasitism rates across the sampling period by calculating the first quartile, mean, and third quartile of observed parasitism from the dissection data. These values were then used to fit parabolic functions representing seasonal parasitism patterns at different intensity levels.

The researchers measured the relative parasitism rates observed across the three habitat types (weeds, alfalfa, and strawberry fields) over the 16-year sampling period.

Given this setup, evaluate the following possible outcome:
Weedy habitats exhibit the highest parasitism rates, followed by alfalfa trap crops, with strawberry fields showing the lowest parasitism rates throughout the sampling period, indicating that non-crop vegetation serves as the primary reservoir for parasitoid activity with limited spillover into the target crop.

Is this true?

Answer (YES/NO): YES